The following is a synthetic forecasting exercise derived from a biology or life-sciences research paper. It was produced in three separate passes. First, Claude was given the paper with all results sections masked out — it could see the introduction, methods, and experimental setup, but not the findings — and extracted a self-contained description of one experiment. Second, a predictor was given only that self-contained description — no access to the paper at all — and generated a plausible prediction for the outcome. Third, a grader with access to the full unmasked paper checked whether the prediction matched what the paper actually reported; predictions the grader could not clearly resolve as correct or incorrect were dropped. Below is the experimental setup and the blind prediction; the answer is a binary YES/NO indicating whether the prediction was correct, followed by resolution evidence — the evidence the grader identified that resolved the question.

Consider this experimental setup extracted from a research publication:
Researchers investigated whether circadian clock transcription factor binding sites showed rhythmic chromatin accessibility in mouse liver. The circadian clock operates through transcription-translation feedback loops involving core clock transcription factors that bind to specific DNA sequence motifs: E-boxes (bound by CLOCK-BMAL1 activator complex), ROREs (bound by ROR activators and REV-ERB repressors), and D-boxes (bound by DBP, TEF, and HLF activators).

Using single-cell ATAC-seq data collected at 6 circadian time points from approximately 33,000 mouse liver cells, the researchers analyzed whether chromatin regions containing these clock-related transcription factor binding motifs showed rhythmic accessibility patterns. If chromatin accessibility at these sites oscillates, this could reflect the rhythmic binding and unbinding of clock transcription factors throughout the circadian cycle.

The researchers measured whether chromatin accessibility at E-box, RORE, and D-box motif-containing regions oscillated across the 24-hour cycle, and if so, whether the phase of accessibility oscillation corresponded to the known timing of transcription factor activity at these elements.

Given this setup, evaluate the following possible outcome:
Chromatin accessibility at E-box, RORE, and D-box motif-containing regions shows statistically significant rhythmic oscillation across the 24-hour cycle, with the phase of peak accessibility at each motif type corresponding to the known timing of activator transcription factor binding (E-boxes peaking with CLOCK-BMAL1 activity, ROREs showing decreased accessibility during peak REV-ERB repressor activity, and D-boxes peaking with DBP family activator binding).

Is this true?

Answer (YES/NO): YES